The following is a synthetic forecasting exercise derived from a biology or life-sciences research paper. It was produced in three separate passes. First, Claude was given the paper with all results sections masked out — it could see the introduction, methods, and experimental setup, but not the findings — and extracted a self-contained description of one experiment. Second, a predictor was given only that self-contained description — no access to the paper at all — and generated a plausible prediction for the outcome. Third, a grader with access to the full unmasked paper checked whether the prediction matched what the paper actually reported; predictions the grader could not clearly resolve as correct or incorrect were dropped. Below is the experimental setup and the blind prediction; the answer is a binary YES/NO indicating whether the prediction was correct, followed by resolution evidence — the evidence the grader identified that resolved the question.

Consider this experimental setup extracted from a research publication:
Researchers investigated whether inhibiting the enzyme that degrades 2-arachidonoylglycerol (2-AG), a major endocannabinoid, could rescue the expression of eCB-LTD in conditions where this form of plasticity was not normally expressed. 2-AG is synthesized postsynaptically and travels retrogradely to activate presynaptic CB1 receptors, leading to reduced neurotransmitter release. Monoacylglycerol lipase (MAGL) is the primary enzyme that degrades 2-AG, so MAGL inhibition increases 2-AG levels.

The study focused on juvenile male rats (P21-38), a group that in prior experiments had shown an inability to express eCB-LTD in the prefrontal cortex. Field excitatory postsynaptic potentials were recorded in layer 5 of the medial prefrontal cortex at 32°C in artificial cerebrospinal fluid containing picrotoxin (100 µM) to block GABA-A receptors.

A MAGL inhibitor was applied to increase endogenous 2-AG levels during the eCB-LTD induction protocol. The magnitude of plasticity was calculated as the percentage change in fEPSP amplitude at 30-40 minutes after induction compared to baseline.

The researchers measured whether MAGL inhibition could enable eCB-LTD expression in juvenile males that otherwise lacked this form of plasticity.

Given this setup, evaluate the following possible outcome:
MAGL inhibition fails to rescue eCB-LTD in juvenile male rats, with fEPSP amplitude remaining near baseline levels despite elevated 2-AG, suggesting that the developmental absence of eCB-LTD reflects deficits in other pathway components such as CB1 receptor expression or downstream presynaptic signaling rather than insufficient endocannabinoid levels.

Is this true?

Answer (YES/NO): NO